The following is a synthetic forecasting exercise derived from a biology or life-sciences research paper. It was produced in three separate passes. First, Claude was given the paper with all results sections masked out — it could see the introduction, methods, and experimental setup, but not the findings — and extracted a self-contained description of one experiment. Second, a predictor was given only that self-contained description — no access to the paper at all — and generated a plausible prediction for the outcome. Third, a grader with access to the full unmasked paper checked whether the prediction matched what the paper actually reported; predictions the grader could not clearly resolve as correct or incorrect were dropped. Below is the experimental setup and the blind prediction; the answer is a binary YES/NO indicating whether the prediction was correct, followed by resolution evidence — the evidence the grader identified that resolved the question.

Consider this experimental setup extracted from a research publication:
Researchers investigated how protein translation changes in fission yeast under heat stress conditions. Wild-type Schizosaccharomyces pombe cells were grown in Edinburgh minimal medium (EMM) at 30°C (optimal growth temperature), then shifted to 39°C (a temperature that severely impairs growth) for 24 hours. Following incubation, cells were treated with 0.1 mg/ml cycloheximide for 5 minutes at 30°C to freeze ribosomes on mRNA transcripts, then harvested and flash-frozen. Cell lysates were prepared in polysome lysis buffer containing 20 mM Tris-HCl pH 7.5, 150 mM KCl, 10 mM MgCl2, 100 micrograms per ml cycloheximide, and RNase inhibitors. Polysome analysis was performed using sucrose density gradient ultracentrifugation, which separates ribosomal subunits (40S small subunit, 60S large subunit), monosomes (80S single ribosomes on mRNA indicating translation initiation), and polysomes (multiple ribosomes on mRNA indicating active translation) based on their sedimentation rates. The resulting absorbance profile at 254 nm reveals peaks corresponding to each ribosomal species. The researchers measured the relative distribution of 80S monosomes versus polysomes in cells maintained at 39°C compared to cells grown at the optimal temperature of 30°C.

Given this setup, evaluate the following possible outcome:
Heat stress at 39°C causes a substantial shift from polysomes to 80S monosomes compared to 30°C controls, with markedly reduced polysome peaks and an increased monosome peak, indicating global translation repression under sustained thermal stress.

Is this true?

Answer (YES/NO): NO